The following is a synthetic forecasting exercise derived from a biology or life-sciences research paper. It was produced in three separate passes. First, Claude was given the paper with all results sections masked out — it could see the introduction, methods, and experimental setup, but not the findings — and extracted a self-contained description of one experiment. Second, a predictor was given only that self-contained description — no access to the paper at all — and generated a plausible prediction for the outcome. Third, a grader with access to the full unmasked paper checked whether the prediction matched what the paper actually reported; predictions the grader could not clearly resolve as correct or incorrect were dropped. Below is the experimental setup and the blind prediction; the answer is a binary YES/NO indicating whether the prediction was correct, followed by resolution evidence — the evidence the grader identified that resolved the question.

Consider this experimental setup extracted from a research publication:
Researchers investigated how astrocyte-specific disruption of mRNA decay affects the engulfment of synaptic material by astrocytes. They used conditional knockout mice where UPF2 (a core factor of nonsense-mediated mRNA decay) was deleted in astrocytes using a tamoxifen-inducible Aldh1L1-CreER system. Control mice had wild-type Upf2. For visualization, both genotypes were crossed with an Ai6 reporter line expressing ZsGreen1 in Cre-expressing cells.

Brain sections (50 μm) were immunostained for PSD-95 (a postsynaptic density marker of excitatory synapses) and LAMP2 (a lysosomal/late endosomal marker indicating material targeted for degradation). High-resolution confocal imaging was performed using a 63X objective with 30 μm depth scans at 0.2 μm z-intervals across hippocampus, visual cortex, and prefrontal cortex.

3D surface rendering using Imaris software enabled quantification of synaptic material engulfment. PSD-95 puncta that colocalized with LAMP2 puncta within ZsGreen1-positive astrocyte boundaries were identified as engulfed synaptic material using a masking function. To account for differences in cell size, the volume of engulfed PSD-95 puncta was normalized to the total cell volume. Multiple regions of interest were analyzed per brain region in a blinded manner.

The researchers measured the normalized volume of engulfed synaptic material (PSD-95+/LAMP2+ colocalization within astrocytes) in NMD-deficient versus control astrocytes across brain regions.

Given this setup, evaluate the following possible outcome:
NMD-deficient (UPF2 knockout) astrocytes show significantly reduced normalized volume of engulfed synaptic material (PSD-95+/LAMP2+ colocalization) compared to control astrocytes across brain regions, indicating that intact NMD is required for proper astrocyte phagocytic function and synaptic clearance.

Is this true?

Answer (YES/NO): YES